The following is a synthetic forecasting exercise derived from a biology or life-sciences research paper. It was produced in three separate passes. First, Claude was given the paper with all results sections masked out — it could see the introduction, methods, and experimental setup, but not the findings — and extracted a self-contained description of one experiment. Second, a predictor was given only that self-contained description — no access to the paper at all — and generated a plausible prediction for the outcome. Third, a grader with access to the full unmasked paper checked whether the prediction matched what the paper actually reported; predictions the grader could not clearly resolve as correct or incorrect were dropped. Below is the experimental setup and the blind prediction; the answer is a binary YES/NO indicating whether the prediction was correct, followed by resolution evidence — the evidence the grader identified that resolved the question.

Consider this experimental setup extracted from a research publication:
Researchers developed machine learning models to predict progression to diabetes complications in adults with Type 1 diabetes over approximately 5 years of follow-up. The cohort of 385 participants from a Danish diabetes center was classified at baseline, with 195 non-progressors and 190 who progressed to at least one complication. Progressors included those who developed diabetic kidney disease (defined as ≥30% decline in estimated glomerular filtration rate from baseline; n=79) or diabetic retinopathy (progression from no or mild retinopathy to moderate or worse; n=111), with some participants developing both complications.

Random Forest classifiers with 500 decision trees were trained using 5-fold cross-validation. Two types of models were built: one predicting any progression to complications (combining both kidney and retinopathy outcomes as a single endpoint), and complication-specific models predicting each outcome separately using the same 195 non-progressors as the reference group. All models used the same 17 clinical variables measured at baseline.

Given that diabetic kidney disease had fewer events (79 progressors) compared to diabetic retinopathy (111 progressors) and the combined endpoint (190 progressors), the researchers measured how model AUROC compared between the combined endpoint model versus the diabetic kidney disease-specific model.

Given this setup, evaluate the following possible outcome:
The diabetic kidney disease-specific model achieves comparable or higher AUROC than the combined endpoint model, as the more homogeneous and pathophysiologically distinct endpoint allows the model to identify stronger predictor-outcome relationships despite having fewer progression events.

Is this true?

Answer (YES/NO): YES